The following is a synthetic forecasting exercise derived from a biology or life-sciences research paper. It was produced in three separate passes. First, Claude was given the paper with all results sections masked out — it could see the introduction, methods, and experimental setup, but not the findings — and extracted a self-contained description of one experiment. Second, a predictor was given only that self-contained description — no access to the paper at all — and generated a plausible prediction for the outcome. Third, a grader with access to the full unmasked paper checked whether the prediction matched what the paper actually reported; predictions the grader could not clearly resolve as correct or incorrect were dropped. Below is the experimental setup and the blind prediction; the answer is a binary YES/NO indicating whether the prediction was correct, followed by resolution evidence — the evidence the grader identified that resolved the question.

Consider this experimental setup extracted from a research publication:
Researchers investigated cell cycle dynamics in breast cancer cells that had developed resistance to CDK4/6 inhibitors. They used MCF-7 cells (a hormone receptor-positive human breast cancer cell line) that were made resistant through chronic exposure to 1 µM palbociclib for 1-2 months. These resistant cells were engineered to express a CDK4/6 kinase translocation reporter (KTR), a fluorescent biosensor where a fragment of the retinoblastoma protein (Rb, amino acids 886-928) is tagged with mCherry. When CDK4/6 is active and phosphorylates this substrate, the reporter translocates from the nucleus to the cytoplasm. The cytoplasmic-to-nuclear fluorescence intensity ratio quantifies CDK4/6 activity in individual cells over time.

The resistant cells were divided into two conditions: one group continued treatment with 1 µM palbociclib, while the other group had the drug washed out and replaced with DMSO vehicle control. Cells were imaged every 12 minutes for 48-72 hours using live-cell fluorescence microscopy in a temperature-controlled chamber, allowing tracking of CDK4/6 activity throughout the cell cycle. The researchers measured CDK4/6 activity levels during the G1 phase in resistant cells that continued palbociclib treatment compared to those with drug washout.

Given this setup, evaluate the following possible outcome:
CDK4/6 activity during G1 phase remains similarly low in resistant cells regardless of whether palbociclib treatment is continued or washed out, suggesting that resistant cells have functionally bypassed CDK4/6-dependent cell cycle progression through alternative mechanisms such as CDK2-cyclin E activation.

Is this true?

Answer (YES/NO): NO